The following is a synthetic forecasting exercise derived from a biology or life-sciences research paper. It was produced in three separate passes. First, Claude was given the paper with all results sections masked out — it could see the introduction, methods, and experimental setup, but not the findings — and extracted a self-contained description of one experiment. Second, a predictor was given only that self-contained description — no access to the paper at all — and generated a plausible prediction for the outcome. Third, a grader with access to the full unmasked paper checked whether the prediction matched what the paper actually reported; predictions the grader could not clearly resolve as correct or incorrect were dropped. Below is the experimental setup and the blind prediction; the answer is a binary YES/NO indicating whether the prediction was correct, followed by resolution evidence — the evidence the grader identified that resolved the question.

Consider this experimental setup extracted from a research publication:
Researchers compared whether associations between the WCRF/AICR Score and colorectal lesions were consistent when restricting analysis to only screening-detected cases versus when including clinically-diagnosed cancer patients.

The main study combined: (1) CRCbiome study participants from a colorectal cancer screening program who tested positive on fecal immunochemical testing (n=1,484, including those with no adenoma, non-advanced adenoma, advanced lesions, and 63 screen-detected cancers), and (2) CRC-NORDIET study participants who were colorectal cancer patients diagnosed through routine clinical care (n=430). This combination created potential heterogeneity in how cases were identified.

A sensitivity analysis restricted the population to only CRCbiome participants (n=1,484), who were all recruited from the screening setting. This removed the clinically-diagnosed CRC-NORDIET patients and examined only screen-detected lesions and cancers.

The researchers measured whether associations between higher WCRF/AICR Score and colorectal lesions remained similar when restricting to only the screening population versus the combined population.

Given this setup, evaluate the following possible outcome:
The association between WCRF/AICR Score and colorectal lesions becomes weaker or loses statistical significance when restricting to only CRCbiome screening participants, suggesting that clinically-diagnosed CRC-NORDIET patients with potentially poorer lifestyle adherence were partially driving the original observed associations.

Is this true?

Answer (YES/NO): NO